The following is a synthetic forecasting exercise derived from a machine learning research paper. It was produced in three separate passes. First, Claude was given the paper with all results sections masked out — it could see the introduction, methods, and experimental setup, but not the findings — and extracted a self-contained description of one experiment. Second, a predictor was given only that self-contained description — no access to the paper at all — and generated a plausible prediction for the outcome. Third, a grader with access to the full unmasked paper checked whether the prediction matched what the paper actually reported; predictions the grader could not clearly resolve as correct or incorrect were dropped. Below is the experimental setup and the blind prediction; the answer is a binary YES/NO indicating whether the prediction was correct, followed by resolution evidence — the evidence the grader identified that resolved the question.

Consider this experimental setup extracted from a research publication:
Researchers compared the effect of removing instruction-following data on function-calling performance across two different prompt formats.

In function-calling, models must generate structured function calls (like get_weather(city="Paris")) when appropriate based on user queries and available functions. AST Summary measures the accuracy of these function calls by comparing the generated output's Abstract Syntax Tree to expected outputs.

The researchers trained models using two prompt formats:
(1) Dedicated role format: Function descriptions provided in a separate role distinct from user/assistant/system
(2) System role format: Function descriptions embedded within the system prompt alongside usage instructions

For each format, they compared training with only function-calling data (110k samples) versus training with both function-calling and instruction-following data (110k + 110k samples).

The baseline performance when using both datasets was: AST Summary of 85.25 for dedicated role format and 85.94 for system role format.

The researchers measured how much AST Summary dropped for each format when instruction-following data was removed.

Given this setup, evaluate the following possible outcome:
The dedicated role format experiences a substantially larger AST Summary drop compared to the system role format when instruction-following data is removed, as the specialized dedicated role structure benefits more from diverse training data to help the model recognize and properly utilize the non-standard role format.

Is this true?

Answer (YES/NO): NO